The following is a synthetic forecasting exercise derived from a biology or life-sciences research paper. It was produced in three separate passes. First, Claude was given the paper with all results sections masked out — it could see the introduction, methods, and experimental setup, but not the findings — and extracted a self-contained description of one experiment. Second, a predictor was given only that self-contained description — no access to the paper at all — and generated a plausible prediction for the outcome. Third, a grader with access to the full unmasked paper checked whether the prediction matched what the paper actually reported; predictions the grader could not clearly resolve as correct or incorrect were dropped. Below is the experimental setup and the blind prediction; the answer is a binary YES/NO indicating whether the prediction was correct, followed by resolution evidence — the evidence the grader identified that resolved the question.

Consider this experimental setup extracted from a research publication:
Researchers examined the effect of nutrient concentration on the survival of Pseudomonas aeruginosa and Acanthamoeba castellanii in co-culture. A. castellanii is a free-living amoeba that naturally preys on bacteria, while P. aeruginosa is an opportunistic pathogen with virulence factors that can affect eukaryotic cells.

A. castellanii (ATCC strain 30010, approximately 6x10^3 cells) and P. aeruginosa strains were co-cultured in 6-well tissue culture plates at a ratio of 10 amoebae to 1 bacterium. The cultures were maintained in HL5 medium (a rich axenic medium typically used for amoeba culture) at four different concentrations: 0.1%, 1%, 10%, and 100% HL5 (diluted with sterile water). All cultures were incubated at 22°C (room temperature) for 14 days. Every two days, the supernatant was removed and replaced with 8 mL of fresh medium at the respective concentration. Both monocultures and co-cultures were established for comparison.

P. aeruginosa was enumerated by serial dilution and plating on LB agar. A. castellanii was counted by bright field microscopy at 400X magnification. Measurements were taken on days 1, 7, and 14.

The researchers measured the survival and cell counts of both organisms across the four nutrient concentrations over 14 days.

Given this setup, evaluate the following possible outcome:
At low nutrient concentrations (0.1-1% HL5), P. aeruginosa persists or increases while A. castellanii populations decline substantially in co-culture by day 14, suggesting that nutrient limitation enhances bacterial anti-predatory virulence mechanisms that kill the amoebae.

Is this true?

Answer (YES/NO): NO